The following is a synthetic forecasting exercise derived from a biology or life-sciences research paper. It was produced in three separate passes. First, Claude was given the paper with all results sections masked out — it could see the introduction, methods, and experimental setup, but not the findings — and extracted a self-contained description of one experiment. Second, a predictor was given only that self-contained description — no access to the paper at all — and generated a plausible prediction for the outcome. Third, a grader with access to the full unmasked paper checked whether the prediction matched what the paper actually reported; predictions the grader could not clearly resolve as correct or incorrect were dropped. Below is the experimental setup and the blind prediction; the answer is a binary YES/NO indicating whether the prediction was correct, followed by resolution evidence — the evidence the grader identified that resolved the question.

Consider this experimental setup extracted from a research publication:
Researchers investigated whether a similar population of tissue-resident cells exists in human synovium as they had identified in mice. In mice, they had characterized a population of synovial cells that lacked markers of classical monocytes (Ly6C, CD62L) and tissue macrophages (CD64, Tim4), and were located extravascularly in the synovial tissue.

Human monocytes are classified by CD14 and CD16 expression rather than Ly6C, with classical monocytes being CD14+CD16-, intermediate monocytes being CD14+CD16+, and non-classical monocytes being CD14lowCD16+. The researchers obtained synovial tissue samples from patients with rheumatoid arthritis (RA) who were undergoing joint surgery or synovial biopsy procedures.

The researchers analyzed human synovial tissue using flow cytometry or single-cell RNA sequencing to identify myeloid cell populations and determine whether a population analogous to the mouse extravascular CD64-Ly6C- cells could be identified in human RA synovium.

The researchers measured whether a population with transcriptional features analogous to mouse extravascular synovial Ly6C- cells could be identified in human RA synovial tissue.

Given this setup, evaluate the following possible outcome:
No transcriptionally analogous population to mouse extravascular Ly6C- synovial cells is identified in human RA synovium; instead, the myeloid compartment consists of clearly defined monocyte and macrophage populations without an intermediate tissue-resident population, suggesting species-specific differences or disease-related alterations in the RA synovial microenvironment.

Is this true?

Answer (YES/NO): NO